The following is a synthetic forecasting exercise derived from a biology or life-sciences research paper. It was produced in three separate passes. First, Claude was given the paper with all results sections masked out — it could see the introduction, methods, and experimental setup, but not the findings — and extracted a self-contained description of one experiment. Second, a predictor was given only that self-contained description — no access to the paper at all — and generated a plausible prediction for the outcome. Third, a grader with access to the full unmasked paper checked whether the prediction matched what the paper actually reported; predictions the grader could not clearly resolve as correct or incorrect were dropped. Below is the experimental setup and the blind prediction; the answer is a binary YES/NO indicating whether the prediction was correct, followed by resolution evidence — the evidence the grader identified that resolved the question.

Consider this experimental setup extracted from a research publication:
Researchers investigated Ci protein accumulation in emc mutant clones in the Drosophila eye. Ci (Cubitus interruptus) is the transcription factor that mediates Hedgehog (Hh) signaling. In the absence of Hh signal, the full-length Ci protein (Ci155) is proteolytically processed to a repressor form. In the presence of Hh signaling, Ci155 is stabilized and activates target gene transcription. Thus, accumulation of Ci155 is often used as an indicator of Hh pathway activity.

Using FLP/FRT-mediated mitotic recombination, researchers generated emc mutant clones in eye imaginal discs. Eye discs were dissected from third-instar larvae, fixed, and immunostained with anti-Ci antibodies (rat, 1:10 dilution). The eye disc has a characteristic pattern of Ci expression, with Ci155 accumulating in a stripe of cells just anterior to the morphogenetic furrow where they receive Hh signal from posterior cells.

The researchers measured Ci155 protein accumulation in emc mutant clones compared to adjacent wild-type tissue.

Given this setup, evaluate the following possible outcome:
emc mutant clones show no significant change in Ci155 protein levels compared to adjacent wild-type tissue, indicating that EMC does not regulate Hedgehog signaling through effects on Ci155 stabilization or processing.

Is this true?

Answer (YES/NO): NO